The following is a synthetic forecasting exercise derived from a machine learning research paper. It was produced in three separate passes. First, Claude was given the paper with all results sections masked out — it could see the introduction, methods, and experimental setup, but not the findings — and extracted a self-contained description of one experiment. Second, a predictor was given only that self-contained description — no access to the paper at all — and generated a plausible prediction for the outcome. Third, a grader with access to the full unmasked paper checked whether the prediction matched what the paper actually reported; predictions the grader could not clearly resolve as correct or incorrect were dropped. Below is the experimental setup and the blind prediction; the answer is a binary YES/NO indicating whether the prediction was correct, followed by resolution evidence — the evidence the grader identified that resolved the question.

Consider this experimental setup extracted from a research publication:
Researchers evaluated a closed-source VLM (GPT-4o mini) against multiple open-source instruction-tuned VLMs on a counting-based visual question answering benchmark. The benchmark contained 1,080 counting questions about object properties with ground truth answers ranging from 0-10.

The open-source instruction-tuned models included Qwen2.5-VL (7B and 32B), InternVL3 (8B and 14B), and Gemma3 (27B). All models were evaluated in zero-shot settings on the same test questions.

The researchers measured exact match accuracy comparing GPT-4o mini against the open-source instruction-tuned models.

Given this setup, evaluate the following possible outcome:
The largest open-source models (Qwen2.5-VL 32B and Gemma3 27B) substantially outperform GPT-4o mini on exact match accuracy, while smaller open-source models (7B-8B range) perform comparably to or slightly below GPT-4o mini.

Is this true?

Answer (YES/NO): NO